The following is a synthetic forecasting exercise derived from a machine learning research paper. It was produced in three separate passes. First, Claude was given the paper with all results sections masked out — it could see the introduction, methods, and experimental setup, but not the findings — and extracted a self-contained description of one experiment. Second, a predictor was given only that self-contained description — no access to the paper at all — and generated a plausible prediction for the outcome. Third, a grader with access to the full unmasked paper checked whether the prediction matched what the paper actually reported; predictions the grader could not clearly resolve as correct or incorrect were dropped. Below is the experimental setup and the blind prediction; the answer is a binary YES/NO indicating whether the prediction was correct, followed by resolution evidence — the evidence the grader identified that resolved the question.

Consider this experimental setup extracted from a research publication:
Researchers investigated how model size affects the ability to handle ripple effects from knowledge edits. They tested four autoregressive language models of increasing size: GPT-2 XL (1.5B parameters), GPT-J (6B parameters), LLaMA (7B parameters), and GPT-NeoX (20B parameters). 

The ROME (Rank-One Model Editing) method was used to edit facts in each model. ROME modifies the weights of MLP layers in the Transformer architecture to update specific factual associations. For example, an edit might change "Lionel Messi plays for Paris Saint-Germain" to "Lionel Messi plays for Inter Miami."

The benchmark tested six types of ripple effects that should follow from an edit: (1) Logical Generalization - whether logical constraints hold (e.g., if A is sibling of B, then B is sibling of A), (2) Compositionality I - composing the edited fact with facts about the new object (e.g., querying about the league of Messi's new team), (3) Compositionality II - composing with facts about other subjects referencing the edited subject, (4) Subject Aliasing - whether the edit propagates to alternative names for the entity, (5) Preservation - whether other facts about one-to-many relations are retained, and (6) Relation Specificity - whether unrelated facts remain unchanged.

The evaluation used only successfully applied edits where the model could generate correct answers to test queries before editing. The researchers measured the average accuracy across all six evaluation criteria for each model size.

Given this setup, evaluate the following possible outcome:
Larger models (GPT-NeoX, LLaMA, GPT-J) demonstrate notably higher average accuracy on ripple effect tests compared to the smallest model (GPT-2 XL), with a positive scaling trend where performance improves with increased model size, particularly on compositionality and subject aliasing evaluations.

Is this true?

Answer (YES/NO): NO